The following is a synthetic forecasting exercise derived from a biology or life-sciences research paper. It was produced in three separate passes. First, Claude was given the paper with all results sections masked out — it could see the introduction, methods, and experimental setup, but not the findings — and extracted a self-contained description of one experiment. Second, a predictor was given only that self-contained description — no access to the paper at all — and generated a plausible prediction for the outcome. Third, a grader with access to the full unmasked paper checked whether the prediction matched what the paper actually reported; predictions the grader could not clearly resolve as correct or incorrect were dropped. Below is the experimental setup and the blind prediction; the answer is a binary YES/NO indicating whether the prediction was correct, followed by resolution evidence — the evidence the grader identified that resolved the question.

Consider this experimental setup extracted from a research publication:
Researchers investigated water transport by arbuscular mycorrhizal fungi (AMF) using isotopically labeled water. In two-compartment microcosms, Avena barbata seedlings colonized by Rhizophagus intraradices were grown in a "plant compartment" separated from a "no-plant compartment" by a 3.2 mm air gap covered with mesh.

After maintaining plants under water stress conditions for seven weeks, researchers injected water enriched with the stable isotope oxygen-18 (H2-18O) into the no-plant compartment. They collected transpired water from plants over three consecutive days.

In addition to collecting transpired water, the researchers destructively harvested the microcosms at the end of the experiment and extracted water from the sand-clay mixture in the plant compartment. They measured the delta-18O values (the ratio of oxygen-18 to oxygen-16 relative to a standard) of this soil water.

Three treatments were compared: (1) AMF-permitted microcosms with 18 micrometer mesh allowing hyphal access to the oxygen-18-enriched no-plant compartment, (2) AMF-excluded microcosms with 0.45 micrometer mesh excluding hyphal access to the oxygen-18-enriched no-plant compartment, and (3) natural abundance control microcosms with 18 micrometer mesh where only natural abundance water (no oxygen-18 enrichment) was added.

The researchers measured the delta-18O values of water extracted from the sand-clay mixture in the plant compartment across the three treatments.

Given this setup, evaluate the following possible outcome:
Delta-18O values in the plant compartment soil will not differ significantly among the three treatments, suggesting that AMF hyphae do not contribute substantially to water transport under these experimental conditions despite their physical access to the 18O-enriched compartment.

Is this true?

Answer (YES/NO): NO